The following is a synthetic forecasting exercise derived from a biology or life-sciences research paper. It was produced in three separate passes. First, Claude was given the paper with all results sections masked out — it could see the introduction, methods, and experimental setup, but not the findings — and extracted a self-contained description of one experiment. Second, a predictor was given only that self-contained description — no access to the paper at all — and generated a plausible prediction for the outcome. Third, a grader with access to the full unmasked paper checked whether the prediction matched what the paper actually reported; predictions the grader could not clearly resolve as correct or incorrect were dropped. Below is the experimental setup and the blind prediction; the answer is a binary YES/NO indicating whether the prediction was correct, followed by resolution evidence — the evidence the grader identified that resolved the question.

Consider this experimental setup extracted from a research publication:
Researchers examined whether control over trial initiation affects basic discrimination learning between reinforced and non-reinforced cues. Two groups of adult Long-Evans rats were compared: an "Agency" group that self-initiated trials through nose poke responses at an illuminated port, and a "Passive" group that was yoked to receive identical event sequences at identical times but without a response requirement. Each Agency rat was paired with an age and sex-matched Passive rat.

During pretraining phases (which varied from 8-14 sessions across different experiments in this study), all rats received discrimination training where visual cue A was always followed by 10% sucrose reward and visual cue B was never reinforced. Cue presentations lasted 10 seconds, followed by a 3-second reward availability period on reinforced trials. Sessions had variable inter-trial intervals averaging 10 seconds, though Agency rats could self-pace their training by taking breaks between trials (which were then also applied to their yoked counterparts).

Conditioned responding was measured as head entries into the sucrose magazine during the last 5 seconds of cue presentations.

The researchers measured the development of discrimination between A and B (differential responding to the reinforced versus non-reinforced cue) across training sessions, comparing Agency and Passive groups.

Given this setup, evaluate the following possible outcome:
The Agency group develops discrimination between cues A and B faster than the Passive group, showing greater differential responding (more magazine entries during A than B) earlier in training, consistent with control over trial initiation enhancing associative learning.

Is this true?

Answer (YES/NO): NO